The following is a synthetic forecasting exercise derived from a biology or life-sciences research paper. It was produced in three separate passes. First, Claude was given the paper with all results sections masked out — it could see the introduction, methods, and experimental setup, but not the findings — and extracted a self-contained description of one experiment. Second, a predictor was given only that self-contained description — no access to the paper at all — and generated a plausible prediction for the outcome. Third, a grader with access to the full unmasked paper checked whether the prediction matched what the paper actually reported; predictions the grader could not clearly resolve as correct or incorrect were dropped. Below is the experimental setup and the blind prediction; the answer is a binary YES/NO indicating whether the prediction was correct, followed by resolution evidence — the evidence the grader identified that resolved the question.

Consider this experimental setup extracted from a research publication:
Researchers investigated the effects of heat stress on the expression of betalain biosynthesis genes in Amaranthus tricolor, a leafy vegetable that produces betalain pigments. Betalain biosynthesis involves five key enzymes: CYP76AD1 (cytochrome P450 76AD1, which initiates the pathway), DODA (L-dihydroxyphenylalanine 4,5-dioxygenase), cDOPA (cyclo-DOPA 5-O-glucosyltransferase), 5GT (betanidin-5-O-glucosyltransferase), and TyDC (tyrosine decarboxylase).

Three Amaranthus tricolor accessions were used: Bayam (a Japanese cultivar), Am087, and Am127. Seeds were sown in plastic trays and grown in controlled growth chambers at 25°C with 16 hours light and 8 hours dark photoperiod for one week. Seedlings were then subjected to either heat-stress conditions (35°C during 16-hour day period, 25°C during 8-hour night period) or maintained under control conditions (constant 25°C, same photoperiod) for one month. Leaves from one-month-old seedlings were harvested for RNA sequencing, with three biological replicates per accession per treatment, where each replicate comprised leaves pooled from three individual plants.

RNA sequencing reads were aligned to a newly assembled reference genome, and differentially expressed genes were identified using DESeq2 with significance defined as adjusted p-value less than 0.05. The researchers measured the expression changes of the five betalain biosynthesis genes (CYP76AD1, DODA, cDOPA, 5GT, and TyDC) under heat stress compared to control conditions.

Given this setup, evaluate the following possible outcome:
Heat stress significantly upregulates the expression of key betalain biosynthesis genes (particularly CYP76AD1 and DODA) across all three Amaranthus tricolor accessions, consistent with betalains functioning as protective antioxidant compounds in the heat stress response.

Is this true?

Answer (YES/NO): NO